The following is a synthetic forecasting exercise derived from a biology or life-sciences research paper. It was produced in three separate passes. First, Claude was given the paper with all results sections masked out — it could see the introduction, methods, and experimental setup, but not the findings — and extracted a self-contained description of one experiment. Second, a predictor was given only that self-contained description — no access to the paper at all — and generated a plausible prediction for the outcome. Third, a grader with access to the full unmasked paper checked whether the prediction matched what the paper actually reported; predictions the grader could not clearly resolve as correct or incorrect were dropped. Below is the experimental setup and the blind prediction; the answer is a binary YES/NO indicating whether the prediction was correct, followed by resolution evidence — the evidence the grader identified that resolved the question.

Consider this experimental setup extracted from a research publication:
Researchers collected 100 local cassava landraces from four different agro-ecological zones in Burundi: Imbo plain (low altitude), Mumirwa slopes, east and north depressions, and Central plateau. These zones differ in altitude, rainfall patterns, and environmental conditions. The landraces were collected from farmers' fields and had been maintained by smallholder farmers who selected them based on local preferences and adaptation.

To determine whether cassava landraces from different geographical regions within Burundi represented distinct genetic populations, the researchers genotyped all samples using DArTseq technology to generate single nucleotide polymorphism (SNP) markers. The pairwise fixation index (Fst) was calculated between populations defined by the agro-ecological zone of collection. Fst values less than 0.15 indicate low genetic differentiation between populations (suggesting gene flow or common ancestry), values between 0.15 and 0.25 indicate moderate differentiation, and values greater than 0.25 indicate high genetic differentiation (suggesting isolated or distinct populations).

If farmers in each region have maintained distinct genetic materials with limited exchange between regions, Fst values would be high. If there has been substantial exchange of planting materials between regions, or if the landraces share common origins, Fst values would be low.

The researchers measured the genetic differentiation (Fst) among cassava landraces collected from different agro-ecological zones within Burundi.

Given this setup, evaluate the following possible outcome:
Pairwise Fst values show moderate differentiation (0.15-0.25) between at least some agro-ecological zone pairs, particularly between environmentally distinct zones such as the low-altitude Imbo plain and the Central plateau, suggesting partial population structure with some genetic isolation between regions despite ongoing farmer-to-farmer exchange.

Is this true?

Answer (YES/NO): NO